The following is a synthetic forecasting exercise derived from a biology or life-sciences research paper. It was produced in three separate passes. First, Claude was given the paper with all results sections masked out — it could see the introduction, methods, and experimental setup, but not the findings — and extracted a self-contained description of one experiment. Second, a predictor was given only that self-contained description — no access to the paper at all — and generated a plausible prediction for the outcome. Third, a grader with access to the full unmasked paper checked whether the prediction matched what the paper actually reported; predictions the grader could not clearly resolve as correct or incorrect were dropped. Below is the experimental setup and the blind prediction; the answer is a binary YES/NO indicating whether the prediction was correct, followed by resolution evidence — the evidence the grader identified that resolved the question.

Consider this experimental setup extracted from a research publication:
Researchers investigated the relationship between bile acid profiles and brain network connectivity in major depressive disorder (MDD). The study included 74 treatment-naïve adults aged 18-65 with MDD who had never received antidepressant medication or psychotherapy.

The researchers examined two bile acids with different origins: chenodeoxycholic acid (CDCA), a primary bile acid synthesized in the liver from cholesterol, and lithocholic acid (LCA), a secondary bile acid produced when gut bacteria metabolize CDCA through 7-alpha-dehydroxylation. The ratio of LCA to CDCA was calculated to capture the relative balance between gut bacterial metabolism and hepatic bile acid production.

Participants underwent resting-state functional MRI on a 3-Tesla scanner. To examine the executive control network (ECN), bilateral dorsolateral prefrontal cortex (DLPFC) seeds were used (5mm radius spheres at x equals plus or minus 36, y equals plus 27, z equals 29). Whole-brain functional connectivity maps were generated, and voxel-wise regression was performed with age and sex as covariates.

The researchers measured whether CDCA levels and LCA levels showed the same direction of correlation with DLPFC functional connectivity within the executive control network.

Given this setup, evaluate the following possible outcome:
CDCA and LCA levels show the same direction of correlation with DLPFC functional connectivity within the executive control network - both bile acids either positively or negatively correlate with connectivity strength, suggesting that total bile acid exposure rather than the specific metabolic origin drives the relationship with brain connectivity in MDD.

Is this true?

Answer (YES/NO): NO